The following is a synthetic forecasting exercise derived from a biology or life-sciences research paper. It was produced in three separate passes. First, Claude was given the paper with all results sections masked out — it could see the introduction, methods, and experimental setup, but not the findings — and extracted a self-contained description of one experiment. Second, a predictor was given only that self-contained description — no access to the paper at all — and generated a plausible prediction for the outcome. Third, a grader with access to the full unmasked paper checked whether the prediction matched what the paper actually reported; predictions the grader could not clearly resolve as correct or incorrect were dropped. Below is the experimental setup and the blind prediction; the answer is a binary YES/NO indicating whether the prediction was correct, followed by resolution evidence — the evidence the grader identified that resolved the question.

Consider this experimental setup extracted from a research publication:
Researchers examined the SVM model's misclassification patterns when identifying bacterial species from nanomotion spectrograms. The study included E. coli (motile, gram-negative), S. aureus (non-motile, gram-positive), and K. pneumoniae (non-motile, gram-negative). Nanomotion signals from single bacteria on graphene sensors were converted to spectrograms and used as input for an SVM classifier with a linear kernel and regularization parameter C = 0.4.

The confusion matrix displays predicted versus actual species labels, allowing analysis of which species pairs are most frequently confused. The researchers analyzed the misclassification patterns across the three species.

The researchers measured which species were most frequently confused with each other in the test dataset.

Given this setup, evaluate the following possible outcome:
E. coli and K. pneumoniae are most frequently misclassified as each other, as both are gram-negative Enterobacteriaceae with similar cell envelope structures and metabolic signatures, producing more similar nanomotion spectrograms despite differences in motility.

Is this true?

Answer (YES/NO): NO